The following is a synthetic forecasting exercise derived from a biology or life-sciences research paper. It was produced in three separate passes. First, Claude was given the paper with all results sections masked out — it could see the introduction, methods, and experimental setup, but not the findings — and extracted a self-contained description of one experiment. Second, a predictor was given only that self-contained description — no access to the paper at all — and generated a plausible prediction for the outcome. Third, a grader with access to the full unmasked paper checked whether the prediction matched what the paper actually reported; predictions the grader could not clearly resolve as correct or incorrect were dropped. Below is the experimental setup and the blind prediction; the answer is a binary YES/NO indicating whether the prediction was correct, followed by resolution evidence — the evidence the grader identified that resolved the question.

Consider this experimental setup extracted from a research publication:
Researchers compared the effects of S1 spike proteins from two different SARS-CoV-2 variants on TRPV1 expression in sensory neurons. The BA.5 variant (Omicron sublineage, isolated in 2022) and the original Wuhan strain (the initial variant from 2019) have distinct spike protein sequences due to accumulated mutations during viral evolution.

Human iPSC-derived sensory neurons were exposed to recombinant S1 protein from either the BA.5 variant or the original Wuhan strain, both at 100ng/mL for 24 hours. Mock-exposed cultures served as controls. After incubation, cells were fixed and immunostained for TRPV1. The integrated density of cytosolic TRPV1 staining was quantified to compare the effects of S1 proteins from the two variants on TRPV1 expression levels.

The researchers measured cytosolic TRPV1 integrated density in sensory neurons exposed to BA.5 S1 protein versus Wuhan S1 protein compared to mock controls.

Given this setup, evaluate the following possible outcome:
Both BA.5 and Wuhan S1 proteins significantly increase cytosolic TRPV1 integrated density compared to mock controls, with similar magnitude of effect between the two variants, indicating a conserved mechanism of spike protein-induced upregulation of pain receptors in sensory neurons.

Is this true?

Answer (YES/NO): NO